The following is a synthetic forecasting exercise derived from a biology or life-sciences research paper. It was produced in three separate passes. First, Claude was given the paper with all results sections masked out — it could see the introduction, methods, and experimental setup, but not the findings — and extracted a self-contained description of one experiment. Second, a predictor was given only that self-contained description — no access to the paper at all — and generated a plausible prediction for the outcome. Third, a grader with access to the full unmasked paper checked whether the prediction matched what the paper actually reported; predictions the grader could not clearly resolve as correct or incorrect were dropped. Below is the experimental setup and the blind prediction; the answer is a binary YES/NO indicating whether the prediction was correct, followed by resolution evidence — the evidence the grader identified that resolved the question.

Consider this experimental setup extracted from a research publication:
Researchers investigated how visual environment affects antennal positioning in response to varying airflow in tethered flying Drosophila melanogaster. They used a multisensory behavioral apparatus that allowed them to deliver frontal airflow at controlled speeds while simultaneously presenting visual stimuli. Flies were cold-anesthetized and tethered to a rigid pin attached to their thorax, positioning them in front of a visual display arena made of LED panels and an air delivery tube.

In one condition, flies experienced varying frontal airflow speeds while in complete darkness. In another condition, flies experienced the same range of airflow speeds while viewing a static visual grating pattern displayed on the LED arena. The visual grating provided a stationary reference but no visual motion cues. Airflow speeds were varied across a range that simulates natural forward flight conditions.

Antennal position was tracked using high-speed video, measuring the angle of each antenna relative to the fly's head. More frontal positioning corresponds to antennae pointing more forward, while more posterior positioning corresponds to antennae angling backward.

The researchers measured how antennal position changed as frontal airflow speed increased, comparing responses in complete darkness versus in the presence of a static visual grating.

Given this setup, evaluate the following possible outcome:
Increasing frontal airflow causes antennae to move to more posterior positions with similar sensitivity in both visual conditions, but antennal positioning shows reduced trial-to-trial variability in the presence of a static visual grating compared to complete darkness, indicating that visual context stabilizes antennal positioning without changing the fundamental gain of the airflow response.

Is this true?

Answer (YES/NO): NO